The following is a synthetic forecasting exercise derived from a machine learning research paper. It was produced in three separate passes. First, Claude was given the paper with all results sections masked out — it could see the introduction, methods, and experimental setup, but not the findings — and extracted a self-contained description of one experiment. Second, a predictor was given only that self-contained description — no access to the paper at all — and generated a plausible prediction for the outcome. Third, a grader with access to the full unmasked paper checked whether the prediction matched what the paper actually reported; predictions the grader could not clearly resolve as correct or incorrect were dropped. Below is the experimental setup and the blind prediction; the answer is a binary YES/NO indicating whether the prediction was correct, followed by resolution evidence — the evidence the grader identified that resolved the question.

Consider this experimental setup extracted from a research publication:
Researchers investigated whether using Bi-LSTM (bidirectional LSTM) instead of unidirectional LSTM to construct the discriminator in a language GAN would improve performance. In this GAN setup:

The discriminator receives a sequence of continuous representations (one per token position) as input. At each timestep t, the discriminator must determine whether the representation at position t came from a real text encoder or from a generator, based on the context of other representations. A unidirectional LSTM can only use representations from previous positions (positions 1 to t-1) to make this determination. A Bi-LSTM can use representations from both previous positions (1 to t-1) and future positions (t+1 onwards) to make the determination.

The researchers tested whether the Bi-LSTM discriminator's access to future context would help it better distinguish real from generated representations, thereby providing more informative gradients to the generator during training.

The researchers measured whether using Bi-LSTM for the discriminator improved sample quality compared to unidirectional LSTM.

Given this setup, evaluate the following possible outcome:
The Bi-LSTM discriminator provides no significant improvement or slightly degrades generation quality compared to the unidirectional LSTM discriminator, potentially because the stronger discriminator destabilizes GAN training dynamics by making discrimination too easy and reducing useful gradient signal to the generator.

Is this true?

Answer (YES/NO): YES